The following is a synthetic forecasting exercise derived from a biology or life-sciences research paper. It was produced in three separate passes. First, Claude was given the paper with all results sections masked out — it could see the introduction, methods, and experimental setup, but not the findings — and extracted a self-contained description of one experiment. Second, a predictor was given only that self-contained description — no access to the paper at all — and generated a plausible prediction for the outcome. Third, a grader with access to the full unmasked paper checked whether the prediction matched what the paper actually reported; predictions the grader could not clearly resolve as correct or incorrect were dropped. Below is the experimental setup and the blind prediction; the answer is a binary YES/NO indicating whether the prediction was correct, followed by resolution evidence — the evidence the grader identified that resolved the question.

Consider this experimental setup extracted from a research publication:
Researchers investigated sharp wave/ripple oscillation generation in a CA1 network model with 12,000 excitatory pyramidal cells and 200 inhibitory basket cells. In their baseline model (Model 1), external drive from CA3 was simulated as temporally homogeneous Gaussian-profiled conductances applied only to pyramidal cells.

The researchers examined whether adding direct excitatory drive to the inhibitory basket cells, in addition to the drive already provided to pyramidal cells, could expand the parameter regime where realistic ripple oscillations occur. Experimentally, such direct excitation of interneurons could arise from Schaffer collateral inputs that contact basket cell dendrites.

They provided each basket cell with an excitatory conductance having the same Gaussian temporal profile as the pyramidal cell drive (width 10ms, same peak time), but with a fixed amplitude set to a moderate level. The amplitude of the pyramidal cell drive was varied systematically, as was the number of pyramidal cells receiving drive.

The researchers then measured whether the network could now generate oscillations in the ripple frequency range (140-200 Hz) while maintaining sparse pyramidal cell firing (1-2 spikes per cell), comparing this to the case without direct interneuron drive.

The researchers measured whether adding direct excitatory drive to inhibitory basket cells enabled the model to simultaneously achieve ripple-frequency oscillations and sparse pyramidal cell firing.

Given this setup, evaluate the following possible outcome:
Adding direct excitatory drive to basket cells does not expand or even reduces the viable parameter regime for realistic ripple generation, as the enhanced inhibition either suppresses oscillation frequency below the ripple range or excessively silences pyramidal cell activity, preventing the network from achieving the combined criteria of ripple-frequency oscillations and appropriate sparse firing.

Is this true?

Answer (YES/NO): NO